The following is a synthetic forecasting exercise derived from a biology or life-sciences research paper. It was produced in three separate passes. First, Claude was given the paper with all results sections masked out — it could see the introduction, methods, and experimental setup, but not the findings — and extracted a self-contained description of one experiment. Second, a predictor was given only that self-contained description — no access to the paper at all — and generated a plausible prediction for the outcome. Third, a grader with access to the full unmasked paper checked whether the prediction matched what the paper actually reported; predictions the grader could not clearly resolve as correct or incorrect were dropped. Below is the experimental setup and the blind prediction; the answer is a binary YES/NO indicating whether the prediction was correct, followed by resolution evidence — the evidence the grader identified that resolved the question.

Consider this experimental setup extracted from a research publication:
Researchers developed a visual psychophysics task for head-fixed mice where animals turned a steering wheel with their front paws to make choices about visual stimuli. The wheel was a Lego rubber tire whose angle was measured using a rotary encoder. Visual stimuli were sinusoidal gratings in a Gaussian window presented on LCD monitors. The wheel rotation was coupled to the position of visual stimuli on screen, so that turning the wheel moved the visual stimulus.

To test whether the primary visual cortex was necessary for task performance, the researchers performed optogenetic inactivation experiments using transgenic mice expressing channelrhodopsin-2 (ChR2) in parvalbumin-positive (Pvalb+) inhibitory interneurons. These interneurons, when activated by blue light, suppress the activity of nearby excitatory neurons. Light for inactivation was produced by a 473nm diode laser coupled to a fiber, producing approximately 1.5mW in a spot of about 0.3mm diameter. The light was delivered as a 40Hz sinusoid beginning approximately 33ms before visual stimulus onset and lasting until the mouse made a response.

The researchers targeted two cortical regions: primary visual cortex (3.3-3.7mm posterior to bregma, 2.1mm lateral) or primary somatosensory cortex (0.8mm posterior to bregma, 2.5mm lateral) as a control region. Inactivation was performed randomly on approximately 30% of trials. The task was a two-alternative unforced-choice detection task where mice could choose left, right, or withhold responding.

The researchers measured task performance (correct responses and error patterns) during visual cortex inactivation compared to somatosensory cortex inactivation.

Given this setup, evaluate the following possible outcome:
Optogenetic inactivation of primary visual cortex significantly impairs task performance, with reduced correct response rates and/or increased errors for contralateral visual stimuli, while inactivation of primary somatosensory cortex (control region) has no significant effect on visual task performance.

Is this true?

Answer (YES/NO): YES